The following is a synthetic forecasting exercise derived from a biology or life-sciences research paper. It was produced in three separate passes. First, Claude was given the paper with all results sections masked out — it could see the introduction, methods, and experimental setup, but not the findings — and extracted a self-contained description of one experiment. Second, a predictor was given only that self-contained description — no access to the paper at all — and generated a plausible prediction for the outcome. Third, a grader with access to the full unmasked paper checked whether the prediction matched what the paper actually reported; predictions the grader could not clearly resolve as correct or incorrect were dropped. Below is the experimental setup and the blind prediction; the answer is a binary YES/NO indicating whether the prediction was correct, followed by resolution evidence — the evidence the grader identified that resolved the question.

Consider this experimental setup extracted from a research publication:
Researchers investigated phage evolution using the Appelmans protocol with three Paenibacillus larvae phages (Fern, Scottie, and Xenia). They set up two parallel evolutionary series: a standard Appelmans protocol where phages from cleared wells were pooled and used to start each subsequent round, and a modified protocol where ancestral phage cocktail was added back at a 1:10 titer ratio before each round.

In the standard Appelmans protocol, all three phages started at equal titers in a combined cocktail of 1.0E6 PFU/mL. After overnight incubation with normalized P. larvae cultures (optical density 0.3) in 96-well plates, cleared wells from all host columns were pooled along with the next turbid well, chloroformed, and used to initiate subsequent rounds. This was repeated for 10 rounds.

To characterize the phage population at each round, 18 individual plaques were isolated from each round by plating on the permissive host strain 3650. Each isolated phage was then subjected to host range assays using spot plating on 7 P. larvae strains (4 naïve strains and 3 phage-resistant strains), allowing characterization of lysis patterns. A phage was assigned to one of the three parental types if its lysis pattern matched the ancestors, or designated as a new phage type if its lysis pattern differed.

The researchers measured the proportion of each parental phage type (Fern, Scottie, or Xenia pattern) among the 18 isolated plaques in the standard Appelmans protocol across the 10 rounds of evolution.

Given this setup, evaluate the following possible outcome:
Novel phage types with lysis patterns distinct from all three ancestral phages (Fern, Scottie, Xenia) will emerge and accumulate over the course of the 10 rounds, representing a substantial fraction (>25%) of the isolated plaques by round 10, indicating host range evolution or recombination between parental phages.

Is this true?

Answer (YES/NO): NO